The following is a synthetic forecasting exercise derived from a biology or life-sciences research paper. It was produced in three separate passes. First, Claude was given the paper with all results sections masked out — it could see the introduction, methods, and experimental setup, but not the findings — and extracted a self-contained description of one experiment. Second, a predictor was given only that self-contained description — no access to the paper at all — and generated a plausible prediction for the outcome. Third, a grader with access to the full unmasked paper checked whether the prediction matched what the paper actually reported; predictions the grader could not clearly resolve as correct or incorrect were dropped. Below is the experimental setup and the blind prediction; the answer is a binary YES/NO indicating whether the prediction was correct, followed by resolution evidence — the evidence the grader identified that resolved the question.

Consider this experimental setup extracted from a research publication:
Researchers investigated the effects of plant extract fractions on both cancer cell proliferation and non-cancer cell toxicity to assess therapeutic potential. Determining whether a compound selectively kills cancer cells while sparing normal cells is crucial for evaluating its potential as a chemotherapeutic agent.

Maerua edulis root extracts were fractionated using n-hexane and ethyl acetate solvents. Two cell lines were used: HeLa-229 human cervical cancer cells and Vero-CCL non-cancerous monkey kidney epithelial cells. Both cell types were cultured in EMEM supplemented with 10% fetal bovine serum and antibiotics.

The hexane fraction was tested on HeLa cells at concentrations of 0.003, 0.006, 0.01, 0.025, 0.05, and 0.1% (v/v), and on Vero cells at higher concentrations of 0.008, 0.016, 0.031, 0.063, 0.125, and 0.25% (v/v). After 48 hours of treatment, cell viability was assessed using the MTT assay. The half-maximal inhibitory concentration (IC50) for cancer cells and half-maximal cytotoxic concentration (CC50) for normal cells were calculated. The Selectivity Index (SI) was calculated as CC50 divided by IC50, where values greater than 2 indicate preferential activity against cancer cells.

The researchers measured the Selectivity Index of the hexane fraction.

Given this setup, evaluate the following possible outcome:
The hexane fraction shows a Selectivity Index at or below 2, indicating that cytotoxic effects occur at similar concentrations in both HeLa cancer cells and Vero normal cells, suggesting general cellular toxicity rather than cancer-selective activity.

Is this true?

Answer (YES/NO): NO